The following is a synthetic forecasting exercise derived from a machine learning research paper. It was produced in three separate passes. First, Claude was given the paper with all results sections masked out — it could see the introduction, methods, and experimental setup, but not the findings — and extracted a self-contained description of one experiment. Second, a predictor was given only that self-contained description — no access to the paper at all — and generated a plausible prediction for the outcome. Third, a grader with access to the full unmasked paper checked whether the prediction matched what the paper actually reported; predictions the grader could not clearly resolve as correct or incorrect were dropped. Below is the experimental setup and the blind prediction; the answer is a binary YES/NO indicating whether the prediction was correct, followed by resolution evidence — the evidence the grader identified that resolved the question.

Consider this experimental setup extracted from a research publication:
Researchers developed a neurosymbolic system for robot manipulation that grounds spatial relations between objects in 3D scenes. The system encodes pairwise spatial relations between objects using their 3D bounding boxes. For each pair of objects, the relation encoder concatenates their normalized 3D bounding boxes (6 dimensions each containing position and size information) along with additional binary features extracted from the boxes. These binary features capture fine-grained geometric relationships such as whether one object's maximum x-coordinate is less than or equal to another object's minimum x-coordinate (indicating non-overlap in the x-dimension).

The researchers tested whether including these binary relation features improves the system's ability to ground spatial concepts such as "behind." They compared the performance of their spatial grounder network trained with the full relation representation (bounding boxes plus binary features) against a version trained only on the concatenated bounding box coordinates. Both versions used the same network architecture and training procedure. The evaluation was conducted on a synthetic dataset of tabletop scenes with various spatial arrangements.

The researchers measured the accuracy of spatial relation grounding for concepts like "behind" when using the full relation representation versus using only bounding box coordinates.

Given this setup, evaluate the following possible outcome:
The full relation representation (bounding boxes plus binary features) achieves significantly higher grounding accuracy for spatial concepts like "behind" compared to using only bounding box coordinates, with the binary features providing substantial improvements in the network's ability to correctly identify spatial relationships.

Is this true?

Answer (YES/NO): YES